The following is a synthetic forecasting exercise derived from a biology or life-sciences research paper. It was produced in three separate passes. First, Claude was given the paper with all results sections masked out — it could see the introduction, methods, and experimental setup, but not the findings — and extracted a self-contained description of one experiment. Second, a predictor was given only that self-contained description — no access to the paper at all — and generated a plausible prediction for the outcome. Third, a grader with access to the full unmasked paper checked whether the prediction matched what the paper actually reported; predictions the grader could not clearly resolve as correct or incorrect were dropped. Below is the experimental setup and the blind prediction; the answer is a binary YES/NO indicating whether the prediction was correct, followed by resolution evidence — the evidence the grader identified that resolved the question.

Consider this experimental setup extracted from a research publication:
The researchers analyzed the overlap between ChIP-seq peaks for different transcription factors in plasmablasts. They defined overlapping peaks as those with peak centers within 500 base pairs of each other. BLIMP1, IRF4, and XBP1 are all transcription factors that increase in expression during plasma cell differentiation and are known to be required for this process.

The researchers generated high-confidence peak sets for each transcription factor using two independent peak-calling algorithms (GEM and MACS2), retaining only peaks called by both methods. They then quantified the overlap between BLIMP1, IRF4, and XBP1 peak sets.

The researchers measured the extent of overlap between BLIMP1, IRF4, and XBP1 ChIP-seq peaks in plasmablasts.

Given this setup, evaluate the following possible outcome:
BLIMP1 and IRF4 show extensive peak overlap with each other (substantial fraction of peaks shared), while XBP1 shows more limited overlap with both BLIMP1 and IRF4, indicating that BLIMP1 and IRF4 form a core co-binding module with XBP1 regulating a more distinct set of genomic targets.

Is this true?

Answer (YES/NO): NO